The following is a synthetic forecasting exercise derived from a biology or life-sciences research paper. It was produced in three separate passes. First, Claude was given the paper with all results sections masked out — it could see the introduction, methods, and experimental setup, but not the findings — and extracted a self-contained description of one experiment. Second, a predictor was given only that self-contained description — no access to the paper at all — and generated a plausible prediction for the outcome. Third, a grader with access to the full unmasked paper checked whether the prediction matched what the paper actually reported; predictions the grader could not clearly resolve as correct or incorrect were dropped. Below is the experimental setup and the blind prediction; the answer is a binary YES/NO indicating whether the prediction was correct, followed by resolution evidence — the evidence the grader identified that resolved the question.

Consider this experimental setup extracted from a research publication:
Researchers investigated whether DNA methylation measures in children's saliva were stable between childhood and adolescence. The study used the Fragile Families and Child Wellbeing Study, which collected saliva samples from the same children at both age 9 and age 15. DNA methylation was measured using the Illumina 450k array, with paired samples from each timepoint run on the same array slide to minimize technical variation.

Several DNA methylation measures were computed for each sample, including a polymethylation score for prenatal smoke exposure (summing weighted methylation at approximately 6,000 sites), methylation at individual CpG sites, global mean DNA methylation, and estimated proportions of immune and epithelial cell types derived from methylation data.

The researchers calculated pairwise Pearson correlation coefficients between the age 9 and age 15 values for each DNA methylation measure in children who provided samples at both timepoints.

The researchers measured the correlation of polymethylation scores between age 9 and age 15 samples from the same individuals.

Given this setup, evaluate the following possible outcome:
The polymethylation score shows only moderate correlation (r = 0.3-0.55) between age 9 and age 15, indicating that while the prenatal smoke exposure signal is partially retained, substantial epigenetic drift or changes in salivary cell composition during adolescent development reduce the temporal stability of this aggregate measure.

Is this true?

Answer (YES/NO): NO